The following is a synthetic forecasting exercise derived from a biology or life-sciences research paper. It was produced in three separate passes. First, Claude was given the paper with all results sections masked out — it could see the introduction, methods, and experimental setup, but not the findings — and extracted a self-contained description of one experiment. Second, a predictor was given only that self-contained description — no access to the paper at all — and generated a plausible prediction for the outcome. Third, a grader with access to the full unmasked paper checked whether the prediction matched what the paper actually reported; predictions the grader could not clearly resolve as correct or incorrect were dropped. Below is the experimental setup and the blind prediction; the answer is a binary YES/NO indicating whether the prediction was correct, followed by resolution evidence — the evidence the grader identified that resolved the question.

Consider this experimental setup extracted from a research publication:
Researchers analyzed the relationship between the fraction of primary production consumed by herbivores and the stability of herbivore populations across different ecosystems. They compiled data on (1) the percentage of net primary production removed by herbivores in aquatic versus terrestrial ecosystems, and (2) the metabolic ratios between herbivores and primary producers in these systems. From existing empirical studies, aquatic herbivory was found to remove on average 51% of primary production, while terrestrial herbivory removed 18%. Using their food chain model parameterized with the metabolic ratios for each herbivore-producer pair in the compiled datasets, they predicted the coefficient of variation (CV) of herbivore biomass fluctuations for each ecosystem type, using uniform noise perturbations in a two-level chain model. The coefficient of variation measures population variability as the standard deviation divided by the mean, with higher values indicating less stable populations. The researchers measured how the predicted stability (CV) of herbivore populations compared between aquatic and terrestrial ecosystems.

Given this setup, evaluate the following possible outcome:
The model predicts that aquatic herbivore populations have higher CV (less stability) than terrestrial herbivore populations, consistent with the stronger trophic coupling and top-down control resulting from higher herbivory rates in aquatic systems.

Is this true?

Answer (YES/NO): YES